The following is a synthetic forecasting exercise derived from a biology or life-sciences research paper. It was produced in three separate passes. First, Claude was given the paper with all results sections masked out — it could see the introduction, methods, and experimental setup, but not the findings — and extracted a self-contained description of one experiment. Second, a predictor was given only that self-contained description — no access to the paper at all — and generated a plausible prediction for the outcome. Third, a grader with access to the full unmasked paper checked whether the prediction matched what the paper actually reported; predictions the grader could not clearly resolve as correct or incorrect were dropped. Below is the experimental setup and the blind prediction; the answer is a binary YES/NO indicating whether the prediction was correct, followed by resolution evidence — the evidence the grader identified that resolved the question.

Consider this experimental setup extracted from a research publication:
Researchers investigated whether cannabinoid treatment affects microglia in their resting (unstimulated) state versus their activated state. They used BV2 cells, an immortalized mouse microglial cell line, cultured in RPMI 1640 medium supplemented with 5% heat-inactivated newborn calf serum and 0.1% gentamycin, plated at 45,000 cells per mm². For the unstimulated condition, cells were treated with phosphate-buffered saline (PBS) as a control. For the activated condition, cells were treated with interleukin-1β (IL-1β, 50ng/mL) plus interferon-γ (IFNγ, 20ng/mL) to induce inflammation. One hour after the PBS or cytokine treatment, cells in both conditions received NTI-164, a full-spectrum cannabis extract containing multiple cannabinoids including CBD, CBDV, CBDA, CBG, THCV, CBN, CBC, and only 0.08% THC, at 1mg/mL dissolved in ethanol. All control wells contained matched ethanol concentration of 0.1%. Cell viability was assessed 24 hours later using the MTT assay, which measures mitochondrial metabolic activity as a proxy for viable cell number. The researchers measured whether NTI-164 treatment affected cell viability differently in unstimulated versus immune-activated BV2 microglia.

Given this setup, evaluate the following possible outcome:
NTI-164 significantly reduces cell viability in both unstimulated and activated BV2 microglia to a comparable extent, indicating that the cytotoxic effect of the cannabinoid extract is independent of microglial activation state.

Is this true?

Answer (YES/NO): NO